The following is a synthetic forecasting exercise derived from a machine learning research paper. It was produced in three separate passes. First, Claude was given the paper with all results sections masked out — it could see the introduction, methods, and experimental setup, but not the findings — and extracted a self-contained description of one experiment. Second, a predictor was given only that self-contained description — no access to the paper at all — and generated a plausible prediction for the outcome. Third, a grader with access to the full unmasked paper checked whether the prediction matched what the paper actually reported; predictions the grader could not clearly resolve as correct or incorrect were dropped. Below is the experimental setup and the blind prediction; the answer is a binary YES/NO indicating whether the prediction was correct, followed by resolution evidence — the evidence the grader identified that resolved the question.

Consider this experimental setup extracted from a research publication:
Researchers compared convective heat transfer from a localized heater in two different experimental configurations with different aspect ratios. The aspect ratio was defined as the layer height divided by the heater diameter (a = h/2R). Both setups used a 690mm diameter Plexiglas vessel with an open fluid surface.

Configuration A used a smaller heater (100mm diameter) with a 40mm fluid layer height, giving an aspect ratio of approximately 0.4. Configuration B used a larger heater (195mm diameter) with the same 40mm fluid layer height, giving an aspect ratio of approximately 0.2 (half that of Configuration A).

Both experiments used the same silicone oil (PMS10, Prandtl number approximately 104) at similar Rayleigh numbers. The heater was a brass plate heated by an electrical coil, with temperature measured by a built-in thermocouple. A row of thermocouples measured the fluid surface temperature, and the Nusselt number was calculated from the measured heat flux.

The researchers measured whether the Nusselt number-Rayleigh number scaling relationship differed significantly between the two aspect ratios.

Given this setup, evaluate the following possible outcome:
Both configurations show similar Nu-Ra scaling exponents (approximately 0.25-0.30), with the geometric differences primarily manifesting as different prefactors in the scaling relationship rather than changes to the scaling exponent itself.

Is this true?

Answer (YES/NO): NO